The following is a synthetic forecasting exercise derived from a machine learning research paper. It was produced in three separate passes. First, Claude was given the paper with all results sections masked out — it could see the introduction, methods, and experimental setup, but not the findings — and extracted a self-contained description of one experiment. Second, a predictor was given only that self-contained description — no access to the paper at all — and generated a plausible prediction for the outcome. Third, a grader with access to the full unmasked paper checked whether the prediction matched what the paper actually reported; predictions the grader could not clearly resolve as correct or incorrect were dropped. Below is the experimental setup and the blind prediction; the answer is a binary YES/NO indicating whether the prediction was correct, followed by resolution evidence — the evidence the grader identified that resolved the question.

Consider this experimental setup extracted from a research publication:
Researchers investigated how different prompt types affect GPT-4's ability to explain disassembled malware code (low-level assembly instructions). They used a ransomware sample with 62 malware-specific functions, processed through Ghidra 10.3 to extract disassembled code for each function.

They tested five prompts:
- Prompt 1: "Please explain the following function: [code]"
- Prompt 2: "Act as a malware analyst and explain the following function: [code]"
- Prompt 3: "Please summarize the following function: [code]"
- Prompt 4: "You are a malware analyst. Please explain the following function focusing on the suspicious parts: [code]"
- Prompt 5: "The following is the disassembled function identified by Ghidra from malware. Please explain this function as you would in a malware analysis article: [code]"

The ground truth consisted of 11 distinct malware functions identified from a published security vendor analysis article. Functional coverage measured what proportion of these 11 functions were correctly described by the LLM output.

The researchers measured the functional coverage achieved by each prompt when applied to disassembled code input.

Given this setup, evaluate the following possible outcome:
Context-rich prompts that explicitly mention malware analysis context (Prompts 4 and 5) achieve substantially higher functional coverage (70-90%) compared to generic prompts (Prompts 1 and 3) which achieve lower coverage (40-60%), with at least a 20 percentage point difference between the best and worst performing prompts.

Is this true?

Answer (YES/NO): NO